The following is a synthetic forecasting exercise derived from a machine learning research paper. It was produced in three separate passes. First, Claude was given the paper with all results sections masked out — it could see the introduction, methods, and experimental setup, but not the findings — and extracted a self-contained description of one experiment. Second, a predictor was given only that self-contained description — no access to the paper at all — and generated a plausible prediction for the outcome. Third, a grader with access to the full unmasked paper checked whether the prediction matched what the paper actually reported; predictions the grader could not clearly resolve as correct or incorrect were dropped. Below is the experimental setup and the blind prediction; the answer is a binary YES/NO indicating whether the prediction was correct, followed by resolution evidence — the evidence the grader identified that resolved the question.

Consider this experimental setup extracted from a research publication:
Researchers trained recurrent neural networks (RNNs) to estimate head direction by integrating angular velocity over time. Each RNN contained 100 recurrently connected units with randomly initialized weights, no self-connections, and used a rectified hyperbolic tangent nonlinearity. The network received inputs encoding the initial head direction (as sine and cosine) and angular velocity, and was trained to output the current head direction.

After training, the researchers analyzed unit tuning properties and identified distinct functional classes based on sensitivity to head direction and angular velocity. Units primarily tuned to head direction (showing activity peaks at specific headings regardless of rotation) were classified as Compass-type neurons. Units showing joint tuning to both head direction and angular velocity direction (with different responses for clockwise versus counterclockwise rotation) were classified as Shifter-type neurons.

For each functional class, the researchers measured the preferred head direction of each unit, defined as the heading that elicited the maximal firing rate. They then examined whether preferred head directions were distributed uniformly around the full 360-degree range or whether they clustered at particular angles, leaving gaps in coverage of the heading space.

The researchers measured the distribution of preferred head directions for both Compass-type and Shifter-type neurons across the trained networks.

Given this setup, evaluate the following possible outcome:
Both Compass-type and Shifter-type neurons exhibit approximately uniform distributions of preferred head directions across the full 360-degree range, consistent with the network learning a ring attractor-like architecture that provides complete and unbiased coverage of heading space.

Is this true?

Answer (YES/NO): YES